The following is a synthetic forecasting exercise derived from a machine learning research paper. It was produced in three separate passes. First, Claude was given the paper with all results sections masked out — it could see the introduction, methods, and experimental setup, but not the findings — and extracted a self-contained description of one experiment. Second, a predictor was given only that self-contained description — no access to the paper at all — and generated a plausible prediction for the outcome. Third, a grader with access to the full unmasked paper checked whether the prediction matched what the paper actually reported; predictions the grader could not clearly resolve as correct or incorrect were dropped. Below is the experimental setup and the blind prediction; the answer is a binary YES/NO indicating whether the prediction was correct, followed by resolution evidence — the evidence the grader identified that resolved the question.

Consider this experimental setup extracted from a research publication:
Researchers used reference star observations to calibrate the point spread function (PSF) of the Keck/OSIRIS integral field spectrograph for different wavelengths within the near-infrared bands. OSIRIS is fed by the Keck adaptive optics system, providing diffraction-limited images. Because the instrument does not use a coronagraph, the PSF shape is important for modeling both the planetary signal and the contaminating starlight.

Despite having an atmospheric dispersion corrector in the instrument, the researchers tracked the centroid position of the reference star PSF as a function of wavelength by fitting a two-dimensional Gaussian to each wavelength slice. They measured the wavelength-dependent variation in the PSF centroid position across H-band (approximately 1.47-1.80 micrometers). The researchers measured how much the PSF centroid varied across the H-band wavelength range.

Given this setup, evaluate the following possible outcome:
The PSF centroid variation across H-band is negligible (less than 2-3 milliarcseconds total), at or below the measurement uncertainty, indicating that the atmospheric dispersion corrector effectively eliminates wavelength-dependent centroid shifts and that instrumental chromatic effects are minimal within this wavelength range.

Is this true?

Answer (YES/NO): NO